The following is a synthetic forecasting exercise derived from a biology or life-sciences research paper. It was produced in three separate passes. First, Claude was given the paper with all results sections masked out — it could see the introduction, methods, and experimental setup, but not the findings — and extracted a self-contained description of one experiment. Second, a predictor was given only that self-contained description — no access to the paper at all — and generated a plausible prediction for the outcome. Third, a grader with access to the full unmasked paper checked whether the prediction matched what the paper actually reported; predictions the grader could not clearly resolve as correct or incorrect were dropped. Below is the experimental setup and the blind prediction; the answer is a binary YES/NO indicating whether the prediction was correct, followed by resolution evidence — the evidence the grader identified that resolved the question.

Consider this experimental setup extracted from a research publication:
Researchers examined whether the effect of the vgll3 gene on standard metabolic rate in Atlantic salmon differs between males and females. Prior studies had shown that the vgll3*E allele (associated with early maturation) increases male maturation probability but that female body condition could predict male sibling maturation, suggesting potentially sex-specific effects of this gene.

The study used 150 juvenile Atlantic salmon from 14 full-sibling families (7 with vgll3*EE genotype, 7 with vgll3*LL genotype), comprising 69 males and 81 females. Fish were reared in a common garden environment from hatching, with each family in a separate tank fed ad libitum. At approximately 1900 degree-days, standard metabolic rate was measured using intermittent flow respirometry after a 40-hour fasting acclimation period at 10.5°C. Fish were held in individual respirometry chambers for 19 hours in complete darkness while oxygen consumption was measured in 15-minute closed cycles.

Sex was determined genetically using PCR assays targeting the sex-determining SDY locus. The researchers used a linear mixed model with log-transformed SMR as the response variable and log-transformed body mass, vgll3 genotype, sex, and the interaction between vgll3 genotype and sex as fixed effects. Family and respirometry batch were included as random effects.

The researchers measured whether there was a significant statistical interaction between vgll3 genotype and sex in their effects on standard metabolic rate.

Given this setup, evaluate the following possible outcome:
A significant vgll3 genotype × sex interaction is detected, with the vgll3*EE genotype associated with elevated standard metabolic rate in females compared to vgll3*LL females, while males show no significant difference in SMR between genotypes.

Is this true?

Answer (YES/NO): NO